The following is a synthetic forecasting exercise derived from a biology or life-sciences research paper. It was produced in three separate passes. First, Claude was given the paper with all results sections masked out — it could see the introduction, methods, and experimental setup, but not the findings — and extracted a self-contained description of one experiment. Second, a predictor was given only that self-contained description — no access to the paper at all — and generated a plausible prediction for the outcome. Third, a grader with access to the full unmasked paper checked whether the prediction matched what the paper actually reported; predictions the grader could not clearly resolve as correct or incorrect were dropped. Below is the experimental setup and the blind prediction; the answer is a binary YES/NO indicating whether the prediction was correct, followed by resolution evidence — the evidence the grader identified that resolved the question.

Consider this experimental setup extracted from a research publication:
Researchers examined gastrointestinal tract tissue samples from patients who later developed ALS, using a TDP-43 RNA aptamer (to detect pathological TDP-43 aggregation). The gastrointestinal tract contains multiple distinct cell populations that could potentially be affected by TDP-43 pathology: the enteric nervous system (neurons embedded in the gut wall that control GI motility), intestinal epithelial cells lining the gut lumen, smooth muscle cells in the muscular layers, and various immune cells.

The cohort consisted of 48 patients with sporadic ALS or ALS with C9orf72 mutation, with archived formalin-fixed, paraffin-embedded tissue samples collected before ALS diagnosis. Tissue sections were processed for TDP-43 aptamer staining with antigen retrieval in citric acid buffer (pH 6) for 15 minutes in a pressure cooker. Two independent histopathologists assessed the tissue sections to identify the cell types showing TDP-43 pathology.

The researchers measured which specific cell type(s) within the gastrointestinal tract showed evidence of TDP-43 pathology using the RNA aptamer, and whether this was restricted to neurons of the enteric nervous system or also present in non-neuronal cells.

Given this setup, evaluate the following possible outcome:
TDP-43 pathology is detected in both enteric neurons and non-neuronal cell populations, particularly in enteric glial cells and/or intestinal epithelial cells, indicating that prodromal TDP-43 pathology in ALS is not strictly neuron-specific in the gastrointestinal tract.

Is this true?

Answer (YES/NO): NO